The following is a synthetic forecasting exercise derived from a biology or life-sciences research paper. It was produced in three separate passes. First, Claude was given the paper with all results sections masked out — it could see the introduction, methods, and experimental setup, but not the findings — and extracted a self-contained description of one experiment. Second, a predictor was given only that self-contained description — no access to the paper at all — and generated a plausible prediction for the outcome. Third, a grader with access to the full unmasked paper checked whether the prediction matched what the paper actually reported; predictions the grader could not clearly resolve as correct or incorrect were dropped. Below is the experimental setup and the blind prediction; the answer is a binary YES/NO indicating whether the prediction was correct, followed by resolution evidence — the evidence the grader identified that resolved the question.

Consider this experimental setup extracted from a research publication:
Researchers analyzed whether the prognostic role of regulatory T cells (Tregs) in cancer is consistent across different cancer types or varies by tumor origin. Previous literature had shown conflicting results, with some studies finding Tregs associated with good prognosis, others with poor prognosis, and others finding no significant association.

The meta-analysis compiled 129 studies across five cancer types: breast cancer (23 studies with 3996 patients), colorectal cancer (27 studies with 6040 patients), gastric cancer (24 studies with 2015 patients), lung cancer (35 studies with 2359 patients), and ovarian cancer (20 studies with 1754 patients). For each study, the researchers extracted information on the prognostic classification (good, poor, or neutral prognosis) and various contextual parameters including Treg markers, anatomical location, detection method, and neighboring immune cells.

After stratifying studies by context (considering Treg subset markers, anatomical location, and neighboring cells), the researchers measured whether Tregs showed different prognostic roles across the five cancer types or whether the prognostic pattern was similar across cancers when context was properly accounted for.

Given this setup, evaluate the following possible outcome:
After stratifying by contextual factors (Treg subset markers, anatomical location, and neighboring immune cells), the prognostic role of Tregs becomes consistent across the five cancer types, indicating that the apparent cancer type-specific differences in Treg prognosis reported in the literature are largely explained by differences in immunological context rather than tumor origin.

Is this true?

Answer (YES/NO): YES